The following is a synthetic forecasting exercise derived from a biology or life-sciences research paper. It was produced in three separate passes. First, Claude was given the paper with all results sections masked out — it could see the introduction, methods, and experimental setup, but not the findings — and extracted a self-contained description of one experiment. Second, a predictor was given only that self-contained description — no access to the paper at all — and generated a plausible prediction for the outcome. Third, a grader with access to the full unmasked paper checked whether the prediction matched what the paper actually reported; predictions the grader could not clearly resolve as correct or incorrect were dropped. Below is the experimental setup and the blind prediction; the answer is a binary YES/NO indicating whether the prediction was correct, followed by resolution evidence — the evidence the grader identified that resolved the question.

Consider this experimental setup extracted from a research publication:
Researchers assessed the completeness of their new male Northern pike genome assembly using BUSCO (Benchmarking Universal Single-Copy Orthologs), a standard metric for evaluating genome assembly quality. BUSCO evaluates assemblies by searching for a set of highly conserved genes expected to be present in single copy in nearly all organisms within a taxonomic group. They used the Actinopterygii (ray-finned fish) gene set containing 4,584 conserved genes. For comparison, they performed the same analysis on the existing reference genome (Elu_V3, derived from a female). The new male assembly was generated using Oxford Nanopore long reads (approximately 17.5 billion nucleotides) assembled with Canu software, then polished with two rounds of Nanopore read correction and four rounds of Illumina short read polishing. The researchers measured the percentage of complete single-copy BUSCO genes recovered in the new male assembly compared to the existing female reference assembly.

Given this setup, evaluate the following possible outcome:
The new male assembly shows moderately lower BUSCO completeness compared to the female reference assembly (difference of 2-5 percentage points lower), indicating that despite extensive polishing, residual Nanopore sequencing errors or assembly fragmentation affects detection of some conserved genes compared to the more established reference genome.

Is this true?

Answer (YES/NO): NO